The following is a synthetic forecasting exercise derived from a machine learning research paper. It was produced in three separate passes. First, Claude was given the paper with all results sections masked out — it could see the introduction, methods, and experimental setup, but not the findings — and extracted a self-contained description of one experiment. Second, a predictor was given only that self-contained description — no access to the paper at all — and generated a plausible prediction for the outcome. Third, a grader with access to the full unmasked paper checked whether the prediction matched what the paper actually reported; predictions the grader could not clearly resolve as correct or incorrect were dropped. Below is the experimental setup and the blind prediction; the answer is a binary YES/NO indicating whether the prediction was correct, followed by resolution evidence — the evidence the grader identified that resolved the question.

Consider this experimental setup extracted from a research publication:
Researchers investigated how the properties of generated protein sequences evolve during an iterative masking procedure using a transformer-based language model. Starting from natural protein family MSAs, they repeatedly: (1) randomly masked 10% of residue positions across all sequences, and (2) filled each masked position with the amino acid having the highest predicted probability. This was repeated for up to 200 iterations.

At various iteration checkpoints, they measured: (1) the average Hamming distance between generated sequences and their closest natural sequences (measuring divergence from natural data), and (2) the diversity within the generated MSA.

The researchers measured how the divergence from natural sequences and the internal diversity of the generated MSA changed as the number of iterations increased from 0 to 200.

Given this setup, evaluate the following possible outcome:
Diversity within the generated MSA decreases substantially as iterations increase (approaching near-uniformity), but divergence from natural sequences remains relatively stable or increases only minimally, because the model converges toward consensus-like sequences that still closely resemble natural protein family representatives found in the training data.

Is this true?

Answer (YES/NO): NO